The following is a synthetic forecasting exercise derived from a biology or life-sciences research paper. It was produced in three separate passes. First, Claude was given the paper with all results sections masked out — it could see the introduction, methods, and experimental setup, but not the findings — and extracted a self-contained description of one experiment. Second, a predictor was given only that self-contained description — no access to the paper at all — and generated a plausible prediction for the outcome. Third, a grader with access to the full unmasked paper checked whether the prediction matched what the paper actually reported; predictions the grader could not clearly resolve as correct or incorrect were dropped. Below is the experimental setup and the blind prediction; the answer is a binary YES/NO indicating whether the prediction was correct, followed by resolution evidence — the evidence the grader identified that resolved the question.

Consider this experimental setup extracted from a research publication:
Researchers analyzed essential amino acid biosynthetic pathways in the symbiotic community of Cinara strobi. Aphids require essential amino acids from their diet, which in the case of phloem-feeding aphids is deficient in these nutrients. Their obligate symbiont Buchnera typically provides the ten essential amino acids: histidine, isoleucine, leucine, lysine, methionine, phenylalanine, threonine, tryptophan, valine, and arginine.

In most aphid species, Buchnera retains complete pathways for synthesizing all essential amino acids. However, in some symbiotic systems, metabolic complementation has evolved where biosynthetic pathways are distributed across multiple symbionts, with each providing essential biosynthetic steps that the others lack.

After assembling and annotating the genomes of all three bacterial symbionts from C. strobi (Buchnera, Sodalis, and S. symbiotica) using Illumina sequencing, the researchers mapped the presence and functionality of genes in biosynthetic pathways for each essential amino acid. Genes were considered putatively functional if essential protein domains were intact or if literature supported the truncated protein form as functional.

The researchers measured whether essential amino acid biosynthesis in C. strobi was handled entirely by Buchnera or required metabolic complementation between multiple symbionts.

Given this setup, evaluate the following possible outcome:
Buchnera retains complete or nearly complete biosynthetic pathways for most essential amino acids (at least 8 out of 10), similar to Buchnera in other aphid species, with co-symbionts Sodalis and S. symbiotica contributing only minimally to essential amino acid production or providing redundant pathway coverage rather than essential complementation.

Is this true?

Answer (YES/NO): YES